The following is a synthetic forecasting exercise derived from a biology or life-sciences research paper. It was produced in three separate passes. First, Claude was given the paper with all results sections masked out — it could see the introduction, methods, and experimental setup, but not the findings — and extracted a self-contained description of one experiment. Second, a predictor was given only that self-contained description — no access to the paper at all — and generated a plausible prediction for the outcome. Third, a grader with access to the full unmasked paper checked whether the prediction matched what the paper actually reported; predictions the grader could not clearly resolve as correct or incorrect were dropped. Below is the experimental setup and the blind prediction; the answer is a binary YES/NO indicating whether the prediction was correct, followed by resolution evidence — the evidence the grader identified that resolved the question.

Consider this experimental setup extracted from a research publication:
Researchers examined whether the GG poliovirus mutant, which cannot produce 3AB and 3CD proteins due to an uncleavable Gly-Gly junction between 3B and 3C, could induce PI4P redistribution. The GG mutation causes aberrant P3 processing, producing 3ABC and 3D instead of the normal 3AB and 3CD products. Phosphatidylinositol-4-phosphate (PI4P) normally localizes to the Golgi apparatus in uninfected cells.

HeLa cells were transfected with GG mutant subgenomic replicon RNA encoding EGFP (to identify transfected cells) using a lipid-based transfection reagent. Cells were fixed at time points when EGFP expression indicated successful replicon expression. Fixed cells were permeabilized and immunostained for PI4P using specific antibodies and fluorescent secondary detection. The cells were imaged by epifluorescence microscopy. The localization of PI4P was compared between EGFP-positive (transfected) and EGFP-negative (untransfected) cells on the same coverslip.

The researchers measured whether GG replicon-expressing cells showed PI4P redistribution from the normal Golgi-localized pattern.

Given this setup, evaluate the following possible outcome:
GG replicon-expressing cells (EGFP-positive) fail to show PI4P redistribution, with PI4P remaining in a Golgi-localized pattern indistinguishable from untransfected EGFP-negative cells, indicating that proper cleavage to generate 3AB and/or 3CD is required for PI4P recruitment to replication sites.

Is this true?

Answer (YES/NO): NO